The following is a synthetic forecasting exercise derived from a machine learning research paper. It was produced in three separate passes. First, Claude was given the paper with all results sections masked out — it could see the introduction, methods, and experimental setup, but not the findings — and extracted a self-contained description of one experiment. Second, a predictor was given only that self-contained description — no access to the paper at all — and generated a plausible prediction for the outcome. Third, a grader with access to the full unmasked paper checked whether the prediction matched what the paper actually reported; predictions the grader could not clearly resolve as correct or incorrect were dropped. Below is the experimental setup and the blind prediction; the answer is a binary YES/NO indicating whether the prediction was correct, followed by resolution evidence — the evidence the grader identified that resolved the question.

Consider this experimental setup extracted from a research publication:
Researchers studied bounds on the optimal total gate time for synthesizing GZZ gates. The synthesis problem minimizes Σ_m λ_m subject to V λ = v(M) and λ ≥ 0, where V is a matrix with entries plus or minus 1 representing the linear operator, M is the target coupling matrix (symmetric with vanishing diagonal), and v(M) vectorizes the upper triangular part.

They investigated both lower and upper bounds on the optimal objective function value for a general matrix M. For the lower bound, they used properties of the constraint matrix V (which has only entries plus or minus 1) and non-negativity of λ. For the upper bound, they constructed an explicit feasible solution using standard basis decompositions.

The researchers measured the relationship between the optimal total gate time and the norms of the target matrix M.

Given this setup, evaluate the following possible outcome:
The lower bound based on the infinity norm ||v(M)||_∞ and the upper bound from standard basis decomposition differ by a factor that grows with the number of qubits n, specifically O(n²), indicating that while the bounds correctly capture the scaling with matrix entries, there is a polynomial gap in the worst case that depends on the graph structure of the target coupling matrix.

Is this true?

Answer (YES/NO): YES